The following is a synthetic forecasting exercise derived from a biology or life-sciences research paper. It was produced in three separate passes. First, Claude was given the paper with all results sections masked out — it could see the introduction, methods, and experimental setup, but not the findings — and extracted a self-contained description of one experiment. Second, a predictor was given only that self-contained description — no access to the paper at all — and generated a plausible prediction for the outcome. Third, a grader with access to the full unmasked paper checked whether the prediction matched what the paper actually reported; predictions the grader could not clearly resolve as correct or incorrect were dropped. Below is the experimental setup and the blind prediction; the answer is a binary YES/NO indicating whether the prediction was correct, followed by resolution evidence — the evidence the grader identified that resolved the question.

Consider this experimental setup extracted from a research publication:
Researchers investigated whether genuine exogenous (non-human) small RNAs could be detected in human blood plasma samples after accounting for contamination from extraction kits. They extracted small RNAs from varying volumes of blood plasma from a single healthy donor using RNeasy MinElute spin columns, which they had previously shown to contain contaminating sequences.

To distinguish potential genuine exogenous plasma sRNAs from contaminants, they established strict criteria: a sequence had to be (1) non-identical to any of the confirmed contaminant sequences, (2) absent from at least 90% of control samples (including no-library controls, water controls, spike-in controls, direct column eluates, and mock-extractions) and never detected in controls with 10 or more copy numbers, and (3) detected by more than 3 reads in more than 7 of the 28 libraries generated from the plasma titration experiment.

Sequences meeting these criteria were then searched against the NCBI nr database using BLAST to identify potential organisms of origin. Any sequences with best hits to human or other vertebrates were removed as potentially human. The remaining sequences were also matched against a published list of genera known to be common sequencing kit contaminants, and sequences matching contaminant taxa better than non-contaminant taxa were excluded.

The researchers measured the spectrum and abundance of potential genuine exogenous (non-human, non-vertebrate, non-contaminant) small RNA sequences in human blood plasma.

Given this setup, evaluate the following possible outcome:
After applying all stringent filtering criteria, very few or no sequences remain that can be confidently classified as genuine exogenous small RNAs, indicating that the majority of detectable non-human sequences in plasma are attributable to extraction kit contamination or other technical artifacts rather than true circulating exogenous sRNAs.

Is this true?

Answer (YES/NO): YES